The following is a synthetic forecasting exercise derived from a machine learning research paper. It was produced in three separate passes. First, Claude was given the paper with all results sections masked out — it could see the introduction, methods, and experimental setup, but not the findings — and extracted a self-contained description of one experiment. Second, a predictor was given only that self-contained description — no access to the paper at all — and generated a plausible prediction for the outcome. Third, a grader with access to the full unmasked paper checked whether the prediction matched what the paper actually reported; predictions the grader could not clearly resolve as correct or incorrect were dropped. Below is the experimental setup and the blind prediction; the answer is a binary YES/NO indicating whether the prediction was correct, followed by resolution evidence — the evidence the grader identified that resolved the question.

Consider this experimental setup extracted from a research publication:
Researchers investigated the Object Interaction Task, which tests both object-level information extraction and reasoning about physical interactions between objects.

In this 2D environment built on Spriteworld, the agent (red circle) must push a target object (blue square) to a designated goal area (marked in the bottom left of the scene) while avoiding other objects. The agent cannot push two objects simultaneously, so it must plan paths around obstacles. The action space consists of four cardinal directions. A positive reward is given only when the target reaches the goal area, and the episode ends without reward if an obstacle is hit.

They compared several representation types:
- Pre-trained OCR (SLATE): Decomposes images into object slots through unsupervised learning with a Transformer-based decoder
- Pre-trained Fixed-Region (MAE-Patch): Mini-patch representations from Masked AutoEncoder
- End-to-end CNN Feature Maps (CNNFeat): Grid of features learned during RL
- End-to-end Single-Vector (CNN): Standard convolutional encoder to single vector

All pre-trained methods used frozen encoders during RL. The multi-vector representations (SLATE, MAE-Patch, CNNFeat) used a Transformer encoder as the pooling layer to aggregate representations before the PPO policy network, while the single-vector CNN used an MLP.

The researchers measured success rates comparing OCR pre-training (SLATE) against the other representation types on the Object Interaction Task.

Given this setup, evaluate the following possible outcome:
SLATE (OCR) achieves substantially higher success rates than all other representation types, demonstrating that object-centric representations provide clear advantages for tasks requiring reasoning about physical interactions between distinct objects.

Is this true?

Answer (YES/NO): NO